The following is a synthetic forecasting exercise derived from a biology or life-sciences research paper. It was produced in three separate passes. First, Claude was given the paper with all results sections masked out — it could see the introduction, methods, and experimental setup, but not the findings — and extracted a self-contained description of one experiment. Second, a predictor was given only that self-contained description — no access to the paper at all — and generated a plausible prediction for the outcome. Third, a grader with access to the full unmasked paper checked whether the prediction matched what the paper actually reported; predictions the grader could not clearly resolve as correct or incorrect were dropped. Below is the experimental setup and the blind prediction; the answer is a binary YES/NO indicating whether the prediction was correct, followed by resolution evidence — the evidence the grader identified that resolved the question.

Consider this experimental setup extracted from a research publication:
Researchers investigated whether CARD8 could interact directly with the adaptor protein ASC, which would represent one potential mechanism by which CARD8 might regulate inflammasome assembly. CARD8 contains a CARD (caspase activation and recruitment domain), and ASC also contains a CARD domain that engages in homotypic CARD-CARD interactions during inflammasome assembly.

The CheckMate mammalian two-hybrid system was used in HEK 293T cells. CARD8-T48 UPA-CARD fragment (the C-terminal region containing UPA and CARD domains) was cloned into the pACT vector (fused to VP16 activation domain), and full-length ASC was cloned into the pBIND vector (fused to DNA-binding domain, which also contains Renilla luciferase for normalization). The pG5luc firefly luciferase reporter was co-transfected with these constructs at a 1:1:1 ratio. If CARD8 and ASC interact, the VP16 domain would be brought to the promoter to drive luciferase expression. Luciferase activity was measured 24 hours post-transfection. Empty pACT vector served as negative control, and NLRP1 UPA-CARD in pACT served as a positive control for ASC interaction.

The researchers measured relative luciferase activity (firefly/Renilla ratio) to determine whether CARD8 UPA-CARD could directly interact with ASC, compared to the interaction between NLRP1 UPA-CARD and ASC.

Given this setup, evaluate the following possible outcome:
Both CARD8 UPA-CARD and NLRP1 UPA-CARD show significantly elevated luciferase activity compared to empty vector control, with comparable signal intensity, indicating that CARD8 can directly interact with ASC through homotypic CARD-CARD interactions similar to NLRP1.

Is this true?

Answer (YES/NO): NO